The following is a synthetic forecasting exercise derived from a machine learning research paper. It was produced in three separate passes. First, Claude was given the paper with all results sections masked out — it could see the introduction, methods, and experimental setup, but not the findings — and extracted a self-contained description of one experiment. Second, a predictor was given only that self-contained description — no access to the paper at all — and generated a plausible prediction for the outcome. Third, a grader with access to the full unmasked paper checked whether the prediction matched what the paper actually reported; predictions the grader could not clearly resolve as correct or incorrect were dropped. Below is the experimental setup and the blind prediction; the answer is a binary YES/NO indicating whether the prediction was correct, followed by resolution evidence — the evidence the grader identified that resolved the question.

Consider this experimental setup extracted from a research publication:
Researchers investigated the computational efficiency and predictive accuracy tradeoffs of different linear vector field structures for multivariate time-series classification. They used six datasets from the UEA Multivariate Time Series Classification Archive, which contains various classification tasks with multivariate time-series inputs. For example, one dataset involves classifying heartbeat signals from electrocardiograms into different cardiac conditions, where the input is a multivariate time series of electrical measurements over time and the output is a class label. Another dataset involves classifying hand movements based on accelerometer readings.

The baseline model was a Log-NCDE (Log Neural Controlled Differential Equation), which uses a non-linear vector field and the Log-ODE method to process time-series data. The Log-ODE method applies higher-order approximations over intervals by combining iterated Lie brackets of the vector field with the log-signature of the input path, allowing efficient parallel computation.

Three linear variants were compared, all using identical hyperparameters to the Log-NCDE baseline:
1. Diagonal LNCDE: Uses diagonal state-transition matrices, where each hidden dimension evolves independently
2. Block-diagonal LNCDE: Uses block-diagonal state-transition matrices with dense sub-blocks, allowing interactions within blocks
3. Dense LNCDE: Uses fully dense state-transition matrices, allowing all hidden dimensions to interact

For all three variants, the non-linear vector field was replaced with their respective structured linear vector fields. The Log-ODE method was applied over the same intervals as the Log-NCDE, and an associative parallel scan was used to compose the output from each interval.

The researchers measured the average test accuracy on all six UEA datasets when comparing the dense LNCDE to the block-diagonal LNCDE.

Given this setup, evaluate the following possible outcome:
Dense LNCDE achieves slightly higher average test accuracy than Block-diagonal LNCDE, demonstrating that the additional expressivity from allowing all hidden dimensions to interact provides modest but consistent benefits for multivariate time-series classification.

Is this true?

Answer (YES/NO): NO